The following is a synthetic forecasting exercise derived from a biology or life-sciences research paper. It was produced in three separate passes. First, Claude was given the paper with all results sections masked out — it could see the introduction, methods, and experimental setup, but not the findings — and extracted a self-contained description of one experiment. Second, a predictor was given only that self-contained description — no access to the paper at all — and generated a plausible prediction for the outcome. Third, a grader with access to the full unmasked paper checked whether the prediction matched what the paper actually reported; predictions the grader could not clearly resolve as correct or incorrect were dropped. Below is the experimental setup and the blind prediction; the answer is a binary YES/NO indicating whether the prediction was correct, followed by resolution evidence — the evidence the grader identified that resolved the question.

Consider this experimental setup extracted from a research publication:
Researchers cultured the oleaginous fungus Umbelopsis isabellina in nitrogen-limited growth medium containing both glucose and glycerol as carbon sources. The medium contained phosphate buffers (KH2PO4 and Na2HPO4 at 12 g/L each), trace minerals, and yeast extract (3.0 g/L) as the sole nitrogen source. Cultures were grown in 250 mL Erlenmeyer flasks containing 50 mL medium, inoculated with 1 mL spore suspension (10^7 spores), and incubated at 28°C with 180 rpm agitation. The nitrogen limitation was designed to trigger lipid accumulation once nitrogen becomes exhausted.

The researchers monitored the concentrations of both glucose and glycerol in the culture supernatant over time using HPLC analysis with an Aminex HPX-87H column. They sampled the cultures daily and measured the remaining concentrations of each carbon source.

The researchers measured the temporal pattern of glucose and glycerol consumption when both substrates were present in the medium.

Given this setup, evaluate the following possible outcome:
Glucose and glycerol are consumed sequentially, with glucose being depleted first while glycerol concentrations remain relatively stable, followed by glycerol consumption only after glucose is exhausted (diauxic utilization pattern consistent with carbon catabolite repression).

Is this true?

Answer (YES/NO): NO